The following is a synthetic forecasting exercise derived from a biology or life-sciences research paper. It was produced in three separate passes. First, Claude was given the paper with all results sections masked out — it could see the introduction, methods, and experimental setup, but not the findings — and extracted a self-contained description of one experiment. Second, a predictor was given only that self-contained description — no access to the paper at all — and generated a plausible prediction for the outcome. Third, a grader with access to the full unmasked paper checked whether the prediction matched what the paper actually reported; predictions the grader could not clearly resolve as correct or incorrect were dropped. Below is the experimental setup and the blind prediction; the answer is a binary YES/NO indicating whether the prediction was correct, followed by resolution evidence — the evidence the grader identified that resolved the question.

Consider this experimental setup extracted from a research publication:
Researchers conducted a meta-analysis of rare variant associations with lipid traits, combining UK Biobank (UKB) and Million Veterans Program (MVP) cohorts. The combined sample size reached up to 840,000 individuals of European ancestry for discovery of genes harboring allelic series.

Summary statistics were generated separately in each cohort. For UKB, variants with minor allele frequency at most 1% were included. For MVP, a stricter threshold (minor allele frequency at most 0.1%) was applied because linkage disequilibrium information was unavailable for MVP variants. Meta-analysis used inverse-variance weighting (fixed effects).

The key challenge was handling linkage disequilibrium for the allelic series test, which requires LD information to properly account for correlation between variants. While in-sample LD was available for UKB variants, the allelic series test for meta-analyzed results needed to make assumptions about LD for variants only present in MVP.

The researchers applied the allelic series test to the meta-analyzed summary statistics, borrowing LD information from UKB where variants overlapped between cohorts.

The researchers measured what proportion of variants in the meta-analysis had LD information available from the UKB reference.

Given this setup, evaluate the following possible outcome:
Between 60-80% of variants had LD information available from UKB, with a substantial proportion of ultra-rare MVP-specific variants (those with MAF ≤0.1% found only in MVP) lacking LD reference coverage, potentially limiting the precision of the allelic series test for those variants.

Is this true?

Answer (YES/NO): NO